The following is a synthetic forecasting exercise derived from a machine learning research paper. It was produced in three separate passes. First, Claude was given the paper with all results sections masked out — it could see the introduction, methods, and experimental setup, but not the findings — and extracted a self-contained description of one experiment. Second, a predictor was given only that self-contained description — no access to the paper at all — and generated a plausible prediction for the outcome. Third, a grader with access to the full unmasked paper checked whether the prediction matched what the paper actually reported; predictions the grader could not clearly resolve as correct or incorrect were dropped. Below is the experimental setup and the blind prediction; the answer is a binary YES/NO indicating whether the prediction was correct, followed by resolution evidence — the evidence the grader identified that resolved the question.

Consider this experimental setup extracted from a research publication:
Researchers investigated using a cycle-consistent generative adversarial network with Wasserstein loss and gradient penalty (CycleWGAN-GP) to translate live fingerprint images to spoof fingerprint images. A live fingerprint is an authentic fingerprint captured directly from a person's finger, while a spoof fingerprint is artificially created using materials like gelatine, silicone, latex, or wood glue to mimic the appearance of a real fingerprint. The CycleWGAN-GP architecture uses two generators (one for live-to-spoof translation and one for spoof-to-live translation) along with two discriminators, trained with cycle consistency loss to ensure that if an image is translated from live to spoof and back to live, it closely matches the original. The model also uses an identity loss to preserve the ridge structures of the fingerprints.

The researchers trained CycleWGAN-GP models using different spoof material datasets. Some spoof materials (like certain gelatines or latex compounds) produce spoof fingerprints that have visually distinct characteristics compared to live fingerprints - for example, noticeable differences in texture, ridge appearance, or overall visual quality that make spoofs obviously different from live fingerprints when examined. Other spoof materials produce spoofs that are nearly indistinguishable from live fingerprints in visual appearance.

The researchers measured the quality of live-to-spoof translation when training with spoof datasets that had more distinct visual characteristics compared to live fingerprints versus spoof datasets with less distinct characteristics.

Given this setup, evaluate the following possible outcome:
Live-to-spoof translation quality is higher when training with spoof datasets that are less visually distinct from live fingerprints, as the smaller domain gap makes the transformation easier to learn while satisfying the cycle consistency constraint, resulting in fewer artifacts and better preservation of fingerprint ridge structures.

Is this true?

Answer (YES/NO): NO